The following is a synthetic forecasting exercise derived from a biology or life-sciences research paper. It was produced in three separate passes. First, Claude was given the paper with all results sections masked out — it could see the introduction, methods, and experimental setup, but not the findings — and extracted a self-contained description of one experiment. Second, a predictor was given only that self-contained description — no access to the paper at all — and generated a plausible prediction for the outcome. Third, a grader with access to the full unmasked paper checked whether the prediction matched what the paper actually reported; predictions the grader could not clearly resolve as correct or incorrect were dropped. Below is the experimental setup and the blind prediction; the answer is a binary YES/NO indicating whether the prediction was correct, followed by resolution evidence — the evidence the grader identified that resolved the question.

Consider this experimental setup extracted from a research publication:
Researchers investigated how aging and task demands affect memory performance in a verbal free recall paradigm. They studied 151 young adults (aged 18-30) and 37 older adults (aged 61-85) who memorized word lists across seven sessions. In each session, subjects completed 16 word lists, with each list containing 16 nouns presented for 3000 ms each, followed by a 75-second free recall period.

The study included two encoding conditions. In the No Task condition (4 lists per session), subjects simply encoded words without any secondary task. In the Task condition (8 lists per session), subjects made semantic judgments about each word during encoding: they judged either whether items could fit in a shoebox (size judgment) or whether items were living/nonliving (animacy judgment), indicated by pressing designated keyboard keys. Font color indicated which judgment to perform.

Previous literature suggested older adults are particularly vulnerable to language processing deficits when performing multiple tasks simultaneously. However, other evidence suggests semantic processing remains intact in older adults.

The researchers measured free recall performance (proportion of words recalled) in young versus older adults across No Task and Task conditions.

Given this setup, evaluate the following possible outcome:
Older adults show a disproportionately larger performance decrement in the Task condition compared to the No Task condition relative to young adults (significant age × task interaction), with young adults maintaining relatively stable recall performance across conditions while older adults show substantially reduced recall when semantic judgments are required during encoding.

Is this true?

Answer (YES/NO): NO